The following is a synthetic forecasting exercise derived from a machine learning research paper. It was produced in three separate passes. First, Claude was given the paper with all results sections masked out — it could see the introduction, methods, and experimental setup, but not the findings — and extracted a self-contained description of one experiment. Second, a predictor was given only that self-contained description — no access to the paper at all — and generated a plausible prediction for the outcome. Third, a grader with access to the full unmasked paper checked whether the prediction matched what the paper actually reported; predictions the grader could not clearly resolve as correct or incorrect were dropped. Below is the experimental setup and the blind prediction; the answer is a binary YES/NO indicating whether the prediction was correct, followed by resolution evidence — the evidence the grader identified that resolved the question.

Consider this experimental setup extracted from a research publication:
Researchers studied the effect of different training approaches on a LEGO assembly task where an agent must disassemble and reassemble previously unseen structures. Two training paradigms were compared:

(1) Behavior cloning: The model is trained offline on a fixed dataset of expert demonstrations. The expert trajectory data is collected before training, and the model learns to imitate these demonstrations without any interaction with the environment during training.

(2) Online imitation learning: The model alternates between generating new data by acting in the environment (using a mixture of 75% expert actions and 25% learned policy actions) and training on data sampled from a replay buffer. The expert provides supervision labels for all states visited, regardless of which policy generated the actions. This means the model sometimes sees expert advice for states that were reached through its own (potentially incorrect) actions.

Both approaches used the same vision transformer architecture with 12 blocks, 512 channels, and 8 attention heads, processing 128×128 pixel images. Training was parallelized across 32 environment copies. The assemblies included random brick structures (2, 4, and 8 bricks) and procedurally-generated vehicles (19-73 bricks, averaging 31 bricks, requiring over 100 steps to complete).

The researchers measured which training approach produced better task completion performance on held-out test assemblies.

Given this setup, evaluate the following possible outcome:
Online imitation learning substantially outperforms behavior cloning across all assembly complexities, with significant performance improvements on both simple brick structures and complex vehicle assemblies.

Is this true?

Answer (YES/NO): NO